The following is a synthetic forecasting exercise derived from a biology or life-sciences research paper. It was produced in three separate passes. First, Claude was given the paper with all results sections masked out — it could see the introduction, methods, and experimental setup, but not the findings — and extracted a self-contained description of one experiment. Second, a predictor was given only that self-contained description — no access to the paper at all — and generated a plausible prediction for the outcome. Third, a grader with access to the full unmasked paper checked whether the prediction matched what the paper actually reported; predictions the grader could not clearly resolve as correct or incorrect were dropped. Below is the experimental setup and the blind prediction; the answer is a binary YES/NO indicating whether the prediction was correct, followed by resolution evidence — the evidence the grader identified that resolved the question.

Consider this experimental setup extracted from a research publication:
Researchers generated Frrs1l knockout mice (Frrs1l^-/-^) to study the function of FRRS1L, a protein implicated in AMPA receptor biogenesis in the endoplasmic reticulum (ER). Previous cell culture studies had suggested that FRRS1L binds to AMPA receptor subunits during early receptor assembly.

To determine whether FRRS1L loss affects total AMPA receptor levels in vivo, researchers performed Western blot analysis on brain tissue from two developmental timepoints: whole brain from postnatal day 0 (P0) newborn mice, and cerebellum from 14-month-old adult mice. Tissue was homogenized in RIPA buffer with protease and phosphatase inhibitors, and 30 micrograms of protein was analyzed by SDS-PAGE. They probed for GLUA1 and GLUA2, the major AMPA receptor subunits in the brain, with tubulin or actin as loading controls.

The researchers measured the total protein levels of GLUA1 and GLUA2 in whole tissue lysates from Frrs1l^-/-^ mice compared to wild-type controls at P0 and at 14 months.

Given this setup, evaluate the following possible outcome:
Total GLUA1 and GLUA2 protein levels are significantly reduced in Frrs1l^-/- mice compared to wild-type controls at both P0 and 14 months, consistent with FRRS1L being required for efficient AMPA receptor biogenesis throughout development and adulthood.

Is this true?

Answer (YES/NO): NO